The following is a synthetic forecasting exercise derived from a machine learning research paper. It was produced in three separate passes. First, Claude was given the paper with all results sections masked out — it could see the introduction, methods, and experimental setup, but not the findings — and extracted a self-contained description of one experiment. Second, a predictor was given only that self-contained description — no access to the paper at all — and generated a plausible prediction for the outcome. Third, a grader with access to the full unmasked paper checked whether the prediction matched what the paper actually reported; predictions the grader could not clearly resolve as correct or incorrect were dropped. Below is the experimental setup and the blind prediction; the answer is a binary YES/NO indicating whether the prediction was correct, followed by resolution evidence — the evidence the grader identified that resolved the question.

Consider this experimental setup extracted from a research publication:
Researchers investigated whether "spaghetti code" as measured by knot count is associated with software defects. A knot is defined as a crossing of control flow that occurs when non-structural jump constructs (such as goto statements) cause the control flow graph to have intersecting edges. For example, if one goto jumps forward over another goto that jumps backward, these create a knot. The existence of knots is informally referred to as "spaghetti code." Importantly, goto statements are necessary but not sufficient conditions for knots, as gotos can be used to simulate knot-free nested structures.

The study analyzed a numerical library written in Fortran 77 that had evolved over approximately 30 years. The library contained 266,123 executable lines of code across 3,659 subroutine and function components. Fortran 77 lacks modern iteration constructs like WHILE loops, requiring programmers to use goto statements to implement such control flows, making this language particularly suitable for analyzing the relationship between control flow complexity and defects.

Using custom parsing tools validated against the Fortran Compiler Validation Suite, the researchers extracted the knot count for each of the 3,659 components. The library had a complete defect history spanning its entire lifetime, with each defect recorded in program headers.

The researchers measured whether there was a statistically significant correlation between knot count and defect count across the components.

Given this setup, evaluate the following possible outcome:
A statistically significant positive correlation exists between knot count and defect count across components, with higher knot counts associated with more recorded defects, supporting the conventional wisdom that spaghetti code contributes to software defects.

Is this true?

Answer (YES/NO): NO